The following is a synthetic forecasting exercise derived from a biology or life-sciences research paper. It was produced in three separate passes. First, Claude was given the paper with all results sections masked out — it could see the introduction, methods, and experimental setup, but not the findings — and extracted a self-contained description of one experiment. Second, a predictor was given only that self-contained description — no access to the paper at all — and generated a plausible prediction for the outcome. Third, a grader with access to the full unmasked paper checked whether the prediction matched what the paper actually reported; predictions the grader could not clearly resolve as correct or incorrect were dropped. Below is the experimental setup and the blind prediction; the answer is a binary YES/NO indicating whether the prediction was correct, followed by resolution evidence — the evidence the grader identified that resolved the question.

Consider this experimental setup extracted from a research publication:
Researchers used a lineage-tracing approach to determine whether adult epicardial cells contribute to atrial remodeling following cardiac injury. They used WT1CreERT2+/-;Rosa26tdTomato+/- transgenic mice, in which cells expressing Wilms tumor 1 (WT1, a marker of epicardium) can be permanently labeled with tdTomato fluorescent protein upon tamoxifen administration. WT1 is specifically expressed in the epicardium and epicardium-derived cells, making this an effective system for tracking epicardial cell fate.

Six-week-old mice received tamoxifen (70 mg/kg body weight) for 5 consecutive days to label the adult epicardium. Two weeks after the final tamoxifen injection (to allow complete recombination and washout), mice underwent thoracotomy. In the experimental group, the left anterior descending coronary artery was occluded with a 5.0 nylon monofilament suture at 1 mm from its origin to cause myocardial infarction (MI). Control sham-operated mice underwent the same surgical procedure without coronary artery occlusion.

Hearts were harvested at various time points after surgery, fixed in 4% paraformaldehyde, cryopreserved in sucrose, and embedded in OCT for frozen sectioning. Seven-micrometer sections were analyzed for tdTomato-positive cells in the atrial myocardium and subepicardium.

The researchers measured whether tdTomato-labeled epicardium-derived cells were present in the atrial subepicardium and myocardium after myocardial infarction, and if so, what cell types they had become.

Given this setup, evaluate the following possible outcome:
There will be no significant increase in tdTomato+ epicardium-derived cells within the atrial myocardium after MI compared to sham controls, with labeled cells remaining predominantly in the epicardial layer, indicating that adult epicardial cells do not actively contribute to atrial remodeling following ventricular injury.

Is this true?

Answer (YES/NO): NO